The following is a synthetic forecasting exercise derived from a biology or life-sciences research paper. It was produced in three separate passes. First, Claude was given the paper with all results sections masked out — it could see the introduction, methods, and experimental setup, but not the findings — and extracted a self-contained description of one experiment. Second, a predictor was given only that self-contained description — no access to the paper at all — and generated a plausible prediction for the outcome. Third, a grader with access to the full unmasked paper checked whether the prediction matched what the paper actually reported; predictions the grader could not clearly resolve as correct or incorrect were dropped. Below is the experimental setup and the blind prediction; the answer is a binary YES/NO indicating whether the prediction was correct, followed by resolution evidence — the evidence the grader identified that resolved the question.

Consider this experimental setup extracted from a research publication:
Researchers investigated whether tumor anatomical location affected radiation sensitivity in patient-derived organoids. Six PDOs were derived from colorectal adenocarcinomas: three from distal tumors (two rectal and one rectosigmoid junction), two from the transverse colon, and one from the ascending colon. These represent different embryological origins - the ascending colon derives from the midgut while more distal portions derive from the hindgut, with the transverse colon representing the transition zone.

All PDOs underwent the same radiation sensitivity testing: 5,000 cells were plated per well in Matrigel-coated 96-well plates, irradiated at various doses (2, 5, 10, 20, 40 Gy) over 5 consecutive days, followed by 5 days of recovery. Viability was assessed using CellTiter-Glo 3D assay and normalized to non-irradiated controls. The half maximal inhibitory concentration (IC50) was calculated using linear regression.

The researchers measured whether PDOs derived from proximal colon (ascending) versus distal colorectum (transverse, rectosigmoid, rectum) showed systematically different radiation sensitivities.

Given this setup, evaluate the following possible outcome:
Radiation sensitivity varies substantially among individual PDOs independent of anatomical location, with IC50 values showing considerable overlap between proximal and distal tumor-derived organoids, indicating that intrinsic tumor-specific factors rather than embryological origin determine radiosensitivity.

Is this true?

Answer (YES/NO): YES